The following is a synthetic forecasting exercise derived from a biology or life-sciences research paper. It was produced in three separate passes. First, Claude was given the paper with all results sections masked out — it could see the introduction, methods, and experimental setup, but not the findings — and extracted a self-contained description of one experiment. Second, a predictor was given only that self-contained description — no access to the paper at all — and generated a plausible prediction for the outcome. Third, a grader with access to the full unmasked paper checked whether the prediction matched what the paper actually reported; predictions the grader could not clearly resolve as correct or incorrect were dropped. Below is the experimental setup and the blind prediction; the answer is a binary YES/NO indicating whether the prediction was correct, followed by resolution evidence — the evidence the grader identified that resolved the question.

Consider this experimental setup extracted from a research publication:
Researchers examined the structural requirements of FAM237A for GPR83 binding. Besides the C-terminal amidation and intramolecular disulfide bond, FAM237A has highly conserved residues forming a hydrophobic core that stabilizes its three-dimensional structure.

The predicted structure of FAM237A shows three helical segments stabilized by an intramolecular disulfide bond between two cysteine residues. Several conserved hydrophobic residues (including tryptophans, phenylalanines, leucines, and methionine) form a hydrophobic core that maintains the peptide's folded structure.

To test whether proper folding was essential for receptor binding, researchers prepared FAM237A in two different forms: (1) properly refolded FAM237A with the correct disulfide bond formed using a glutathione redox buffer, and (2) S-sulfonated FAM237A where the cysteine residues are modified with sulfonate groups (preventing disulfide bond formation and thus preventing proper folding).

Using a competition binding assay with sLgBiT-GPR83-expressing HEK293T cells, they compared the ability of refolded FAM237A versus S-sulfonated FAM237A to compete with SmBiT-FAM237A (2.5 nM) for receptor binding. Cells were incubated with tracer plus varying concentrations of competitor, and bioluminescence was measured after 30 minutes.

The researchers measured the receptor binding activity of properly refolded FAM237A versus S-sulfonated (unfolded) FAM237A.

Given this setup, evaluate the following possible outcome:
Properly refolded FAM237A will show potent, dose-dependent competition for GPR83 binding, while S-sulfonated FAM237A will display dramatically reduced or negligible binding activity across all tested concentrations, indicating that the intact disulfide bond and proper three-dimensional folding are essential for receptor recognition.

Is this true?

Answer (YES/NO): YES